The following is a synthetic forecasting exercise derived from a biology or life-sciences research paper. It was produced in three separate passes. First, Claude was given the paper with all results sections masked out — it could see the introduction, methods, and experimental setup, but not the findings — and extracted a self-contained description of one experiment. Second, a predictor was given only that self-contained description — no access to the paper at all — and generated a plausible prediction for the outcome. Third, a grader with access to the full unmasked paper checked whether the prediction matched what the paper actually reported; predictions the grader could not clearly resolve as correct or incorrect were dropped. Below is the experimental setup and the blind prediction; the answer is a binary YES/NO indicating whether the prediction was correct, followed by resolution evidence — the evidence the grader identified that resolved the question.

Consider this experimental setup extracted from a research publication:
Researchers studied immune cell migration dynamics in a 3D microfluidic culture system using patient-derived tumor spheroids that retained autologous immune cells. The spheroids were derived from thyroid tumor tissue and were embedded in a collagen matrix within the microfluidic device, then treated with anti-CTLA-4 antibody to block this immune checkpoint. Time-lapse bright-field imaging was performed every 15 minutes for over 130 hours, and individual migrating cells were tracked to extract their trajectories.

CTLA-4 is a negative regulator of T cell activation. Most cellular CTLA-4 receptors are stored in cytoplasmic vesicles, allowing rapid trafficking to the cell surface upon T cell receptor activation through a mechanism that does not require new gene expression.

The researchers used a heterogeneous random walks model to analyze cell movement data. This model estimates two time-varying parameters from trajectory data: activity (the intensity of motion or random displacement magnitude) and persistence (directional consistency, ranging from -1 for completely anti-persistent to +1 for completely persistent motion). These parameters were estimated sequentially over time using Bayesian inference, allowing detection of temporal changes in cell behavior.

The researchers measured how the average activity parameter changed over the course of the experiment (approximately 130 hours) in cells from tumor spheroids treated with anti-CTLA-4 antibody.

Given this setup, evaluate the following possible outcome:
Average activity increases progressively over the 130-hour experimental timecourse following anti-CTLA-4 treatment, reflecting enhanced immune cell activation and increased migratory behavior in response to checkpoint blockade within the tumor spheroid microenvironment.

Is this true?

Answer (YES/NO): NO